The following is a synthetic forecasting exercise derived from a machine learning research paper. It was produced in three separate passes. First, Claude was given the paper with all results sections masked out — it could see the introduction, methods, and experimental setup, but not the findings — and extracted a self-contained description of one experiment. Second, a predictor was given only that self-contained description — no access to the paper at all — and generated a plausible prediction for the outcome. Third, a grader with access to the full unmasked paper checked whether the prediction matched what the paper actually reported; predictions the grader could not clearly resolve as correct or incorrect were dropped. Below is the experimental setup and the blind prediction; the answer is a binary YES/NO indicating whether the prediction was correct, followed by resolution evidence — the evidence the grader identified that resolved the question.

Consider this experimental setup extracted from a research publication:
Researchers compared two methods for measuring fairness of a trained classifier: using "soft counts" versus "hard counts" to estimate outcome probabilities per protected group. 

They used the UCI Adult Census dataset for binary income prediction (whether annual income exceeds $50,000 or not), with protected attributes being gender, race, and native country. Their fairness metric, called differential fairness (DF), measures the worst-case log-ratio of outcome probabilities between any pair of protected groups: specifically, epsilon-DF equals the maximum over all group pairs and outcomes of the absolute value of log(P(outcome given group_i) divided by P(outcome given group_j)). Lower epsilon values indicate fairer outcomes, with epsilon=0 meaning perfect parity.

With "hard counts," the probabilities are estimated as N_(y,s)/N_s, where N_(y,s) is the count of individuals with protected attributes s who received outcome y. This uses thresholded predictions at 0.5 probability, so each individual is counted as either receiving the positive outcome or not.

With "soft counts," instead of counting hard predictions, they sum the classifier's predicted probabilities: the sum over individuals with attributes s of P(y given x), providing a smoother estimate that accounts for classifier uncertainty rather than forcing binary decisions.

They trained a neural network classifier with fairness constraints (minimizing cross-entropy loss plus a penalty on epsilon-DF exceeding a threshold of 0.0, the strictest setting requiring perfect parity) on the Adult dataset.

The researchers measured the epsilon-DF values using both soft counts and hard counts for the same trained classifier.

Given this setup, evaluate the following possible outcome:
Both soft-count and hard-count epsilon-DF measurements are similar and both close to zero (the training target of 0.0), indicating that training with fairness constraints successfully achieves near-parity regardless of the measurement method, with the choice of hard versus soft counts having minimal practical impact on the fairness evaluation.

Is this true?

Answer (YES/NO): NO